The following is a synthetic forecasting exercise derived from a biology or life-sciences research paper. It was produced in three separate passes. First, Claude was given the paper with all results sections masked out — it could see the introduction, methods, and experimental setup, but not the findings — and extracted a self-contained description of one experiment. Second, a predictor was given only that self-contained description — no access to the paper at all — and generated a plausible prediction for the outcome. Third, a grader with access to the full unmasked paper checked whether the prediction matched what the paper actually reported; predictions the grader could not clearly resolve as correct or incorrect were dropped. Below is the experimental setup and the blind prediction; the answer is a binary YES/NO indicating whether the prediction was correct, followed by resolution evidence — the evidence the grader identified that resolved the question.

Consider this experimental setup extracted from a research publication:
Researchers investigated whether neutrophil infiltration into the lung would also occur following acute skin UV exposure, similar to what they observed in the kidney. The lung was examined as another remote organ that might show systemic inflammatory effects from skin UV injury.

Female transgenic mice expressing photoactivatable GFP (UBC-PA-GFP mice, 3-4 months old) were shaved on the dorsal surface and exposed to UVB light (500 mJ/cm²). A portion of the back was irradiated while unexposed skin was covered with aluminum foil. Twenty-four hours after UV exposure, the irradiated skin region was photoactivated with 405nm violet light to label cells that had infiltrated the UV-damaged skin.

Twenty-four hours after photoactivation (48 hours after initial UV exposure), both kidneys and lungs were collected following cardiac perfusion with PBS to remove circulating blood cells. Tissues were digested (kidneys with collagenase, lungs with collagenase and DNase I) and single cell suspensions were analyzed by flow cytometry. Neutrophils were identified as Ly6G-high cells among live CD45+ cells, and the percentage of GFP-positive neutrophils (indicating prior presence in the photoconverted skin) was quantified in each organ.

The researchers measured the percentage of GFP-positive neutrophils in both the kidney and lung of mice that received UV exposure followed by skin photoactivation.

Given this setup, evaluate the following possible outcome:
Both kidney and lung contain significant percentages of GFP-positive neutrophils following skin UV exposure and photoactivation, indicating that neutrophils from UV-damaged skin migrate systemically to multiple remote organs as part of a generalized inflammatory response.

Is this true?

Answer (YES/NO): NO